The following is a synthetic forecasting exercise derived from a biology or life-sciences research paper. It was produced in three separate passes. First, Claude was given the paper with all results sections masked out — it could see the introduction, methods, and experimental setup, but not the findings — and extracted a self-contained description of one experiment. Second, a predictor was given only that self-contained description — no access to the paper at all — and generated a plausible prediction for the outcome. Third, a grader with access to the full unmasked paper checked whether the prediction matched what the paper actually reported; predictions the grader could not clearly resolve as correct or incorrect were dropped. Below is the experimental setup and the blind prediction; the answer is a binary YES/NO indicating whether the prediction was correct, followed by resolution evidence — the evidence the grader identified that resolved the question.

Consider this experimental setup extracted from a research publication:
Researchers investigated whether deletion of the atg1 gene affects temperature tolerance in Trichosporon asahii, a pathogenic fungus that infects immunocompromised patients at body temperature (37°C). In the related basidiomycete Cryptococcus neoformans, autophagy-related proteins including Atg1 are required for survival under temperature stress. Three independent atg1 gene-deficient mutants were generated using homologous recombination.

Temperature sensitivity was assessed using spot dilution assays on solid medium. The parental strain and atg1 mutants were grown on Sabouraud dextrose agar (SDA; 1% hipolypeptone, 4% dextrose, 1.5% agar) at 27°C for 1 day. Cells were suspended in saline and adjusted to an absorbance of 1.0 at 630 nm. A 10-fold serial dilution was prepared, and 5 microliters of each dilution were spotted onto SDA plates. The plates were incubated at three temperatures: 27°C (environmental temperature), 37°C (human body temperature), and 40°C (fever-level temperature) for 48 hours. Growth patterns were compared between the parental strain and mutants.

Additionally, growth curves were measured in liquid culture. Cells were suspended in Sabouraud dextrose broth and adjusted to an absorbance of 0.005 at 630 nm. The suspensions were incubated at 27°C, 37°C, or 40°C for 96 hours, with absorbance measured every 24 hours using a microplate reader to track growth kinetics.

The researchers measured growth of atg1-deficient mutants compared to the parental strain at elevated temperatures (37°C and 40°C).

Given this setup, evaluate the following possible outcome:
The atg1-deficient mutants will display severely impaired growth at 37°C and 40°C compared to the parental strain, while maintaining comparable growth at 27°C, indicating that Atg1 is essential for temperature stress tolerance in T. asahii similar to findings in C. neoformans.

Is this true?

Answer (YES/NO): NO